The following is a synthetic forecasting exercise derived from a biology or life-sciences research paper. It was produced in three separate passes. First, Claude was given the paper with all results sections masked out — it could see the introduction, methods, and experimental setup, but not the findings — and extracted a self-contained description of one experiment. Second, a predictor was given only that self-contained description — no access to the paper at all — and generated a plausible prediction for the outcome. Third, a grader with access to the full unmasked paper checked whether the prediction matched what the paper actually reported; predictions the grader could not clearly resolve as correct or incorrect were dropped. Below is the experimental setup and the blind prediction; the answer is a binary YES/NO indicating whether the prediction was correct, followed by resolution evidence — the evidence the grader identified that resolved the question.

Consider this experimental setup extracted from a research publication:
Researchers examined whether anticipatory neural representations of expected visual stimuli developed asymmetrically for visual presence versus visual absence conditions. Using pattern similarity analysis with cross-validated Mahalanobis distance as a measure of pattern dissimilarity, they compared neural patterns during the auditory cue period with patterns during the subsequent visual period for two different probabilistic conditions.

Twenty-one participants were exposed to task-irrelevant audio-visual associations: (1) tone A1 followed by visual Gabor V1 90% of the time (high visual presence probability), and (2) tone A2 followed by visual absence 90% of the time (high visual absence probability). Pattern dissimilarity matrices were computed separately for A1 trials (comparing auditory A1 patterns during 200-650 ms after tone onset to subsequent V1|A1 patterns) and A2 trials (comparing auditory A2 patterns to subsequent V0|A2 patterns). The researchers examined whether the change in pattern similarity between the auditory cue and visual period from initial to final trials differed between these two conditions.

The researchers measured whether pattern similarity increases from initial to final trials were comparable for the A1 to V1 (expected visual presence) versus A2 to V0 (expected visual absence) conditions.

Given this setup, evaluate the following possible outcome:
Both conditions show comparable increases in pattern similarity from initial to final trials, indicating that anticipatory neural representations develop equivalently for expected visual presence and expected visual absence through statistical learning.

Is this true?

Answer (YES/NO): YES